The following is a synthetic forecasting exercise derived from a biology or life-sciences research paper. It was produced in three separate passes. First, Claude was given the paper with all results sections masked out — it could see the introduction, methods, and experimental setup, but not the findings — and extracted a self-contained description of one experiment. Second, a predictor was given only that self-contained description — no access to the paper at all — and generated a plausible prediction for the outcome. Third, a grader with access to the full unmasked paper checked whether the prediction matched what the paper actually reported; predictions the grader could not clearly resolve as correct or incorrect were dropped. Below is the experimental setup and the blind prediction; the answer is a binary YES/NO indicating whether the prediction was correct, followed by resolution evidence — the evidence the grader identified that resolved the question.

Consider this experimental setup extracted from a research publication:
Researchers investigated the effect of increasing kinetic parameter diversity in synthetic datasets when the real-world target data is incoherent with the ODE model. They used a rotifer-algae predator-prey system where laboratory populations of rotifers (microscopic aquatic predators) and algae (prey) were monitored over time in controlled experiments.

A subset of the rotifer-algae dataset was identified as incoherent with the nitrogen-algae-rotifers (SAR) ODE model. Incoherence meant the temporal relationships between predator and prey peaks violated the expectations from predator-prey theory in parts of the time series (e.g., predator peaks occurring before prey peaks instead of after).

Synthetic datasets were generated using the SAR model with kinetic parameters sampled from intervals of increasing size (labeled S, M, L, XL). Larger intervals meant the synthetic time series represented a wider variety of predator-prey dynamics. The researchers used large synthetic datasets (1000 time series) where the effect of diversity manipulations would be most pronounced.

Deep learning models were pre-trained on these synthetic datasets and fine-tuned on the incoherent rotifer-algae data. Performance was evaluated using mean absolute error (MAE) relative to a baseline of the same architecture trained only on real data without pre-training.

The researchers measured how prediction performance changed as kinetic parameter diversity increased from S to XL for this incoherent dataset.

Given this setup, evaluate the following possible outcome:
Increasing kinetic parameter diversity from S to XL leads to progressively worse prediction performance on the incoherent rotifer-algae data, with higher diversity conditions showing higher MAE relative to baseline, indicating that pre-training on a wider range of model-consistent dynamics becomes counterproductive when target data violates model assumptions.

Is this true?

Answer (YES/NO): YES